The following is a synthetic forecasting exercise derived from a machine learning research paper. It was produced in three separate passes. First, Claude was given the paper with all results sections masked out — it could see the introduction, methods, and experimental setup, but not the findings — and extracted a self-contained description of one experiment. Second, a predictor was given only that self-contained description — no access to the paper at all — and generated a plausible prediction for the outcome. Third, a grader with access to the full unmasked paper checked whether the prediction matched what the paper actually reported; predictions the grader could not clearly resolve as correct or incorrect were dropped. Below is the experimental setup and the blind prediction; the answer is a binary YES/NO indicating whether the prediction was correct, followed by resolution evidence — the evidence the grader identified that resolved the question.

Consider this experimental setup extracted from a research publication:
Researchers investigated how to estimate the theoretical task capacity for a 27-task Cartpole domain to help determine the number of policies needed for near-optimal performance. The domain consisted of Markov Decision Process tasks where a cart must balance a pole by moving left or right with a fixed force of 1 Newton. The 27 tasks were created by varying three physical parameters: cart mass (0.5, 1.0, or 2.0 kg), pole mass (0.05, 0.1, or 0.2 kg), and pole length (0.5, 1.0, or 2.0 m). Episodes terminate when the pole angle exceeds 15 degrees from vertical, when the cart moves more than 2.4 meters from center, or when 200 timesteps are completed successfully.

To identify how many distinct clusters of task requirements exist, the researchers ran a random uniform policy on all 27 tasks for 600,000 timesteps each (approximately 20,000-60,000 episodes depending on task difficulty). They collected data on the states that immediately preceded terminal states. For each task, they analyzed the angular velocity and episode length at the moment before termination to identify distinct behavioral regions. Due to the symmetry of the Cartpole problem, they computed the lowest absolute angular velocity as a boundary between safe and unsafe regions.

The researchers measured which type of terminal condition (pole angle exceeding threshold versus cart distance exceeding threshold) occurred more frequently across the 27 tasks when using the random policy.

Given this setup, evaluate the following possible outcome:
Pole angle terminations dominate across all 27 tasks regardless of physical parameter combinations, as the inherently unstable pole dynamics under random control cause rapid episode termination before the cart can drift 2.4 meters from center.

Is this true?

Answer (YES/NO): YES